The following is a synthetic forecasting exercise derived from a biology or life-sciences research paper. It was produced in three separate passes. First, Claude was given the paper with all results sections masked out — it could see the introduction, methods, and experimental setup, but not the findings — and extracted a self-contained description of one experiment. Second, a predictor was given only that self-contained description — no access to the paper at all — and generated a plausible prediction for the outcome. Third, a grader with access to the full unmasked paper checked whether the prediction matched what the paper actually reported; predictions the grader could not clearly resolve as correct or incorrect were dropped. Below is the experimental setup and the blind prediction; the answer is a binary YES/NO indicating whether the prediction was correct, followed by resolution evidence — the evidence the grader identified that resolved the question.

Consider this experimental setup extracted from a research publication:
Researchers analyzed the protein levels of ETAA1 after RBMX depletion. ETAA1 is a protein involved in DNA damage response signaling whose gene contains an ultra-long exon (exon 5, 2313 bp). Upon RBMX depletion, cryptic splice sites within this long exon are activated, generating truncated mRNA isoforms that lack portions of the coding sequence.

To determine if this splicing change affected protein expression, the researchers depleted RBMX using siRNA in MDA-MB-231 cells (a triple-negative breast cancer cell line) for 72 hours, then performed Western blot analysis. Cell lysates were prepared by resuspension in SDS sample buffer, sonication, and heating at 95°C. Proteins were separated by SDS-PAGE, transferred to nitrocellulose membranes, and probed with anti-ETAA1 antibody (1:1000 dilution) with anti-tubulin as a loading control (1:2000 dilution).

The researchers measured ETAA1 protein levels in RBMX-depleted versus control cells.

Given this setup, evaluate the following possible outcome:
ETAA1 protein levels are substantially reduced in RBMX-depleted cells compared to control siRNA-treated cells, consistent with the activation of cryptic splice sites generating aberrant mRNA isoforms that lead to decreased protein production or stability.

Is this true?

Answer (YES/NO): YES